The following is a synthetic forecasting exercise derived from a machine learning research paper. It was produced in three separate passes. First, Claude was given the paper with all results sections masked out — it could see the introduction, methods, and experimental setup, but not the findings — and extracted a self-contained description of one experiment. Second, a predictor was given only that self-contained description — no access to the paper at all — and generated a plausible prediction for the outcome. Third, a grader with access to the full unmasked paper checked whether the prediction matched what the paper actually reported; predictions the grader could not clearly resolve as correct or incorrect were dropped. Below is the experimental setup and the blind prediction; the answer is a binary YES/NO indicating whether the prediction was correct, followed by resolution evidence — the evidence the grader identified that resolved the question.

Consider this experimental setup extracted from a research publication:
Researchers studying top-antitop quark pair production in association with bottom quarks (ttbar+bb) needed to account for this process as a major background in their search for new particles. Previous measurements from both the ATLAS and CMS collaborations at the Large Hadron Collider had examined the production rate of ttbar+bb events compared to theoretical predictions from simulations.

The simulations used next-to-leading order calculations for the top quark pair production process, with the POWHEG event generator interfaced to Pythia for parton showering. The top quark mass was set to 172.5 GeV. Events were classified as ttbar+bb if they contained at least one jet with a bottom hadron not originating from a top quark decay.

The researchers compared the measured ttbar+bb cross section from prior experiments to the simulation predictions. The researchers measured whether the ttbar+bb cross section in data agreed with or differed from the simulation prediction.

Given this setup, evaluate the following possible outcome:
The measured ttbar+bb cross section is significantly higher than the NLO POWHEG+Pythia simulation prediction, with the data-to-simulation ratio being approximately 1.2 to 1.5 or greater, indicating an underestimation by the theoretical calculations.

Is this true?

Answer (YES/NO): YES